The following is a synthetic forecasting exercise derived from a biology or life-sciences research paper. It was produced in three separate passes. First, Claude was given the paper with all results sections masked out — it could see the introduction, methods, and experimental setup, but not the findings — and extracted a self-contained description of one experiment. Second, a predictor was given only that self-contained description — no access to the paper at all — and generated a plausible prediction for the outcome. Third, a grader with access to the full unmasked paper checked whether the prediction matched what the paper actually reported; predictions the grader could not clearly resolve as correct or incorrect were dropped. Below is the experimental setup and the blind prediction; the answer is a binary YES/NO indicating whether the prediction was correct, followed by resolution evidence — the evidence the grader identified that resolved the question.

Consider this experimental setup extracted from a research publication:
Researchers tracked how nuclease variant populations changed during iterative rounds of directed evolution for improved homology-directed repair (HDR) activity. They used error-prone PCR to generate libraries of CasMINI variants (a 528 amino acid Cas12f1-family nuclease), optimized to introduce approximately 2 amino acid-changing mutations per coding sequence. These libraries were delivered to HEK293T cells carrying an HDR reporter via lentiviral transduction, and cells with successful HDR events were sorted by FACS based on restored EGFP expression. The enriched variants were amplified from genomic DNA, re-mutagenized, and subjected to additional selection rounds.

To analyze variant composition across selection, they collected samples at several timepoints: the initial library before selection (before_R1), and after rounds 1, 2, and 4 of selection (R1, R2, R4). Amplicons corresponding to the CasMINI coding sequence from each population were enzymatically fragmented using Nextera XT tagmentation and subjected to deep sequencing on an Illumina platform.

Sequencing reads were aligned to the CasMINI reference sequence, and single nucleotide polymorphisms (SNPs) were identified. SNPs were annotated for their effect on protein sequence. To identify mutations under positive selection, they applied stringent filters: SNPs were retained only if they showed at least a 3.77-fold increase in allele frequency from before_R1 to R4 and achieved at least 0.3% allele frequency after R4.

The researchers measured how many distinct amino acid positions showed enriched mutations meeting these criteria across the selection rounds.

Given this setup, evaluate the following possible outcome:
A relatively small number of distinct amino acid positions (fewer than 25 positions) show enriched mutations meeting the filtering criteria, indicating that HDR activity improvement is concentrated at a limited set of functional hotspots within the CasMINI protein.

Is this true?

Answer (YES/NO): NO